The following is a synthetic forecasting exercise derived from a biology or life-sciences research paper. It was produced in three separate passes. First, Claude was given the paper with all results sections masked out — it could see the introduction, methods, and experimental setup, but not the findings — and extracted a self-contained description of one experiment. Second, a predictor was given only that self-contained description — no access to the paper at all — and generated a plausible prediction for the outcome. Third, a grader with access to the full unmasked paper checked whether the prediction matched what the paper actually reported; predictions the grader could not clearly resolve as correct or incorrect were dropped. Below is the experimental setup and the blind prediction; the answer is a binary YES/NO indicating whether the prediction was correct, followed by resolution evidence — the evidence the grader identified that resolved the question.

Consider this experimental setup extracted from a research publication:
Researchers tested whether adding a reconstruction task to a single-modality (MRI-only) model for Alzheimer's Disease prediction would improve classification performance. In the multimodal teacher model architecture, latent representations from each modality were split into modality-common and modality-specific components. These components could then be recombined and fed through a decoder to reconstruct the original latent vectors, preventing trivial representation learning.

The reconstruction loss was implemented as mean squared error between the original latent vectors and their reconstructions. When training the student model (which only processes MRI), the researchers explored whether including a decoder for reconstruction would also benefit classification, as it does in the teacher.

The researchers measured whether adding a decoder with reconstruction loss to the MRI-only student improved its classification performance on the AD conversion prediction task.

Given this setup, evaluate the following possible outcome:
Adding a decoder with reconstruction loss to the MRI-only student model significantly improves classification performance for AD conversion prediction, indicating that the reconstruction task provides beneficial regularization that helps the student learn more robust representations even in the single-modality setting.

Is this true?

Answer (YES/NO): NO